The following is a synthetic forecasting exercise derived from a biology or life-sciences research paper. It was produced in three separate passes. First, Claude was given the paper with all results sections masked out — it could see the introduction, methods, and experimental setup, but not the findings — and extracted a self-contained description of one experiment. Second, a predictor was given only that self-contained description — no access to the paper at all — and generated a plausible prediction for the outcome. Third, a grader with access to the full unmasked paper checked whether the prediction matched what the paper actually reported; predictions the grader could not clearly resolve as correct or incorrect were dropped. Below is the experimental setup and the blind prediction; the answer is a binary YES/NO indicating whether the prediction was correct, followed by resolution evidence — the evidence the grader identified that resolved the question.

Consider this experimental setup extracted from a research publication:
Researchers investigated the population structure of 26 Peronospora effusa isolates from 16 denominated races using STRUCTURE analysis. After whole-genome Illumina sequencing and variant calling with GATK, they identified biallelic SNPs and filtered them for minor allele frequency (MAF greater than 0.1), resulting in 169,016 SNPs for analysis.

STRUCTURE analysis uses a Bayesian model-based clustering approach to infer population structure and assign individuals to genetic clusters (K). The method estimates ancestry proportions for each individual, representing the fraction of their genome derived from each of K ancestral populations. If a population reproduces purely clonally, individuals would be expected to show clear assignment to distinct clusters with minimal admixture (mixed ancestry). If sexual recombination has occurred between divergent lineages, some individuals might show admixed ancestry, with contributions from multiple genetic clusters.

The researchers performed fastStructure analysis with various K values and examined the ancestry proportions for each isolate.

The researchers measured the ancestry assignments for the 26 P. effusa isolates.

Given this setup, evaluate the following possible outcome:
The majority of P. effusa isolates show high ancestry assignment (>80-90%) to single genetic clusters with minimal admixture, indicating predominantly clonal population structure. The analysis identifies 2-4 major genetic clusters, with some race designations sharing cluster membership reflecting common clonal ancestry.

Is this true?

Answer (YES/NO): NO